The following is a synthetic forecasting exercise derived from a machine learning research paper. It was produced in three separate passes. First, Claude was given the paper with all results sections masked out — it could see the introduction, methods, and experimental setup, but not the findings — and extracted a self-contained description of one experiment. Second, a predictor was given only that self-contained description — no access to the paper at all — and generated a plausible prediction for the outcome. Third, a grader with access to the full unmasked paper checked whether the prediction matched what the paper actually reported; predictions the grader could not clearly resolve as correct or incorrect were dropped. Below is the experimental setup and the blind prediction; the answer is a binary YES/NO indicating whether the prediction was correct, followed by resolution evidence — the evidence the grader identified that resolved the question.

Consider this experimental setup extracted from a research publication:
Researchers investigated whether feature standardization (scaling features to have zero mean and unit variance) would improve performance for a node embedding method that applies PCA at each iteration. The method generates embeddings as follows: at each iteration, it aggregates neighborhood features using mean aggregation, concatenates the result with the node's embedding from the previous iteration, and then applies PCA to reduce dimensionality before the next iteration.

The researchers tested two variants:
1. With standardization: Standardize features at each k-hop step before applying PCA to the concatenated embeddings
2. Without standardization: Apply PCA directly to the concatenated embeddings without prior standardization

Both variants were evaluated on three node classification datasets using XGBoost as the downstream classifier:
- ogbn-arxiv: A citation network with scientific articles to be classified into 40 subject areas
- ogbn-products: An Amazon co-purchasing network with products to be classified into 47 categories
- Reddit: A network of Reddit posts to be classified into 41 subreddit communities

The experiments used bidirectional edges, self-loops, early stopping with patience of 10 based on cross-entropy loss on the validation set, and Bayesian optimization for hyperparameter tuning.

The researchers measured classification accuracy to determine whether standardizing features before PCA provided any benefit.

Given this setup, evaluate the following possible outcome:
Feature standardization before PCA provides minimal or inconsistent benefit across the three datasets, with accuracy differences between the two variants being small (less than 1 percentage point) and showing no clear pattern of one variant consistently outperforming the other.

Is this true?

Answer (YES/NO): NO